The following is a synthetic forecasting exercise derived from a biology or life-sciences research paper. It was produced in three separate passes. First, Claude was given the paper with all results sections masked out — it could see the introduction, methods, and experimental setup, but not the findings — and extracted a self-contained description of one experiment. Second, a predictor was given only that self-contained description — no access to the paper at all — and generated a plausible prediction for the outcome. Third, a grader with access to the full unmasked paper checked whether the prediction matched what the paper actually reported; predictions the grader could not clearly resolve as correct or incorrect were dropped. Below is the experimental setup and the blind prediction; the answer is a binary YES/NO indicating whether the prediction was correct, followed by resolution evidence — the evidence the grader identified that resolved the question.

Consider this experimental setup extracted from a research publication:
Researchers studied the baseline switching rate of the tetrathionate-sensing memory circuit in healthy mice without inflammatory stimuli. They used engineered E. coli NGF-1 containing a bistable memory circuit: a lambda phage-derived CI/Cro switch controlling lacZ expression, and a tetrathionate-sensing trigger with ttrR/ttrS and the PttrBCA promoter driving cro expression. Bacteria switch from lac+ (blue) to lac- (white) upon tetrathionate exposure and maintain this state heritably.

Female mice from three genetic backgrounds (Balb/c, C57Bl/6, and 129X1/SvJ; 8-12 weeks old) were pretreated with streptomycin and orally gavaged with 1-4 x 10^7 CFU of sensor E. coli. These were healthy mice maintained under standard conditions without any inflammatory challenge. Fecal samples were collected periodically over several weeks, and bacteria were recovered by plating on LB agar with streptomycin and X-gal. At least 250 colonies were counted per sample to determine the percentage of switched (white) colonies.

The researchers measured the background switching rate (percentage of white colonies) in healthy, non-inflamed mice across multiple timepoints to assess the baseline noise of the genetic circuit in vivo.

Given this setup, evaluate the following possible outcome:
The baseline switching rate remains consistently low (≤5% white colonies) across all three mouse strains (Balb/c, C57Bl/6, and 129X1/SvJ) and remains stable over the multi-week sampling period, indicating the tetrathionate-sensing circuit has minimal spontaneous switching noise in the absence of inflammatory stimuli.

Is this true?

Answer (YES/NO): NO